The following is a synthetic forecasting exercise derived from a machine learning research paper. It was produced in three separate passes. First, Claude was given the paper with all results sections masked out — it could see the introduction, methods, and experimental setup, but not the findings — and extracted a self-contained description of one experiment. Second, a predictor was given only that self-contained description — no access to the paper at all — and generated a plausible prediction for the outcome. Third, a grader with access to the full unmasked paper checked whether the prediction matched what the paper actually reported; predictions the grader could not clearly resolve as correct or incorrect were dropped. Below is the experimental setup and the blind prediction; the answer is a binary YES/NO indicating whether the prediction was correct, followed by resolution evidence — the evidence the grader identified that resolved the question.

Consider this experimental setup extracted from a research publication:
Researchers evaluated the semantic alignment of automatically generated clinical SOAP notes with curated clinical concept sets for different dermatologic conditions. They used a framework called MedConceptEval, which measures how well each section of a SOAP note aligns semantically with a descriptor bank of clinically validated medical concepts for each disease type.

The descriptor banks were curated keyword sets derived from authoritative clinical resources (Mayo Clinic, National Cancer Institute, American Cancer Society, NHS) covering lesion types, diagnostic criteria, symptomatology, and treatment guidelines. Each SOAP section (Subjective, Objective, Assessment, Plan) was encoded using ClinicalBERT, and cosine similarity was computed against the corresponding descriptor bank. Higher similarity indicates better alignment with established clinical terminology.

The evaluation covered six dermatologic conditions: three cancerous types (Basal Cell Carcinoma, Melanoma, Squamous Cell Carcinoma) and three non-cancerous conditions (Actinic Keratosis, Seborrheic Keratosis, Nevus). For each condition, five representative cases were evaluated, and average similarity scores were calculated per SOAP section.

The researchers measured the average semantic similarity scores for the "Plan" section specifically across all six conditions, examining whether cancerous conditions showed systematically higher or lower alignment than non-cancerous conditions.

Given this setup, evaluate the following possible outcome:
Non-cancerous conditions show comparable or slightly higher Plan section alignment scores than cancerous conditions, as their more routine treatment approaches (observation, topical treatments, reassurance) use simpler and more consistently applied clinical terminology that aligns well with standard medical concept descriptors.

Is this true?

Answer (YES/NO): YES